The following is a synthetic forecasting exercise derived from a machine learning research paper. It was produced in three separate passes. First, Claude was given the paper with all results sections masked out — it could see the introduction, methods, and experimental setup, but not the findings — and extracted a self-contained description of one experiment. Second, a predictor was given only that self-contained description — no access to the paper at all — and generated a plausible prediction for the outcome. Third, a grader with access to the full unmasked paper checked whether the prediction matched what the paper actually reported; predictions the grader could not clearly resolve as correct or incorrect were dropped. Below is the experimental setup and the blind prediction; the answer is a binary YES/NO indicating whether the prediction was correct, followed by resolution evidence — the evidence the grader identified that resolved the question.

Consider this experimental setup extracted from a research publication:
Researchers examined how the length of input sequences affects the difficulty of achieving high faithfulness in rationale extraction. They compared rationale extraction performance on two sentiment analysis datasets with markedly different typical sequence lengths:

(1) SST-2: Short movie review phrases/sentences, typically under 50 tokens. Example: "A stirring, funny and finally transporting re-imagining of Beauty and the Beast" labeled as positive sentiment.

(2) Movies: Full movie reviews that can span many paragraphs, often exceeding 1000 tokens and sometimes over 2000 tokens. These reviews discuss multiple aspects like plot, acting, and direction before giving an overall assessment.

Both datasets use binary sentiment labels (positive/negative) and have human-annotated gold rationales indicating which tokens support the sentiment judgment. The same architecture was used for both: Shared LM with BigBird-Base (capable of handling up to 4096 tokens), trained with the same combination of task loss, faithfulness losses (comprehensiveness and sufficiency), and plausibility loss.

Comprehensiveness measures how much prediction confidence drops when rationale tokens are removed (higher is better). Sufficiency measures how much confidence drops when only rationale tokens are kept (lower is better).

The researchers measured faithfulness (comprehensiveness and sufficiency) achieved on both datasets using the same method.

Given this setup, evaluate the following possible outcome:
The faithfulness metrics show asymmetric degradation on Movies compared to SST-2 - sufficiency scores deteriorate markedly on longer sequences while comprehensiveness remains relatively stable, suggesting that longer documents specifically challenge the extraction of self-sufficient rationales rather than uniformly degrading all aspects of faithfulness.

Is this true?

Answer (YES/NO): YES